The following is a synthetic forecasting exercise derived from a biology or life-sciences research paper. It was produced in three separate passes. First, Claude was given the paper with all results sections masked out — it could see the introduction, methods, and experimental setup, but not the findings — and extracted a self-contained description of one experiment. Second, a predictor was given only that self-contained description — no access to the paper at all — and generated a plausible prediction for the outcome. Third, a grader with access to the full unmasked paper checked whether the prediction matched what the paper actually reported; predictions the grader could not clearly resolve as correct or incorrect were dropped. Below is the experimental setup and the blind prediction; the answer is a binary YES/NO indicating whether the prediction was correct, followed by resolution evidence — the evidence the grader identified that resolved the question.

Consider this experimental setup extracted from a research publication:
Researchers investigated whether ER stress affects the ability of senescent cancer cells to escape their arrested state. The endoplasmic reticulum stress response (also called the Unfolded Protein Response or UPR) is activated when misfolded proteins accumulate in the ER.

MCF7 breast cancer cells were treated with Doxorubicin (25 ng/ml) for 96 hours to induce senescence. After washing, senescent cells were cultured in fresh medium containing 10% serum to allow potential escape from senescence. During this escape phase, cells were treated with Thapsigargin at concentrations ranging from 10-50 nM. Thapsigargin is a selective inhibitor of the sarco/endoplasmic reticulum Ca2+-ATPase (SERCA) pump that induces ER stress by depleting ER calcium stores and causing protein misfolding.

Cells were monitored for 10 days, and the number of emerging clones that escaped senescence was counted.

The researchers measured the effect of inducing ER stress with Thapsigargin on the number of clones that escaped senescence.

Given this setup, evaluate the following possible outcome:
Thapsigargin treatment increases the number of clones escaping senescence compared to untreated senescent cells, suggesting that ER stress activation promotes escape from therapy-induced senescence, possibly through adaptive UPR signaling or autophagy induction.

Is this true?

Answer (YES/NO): NO